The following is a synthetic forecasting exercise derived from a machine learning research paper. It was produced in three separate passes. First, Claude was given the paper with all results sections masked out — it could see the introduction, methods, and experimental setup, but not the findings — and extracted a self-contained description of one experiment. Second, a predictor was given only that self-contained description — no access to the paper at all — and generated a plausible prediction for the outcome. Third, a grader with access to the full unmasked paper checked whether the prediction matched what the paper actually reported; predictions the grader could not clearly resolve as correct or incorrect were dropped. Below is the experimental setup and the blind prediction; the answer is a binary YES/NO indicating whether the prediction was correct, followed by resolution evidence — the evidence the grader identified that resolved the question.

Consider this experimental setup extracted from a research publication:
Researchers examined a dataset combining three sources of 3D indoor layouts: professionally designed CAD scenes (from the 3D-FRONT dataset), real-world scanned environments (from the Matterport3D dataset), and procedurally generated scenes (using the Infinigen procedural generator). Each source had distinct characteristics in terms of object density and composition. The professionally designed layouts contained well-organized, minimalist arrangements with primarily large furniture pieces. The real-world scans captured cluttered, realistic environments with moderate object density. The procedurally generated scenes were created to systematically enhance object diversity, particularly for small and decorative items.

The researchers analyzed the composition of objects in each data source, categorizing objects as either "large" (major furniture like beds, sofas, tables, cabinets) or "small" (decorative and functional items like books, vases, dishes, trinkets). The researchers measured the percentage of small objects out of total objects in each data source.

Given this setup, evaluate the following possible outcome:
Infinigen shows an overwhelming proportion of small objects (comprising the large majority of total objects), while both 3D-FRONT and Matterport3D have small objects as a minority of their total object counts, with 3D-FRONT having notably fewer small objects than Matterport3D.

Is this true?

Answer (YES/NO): YES